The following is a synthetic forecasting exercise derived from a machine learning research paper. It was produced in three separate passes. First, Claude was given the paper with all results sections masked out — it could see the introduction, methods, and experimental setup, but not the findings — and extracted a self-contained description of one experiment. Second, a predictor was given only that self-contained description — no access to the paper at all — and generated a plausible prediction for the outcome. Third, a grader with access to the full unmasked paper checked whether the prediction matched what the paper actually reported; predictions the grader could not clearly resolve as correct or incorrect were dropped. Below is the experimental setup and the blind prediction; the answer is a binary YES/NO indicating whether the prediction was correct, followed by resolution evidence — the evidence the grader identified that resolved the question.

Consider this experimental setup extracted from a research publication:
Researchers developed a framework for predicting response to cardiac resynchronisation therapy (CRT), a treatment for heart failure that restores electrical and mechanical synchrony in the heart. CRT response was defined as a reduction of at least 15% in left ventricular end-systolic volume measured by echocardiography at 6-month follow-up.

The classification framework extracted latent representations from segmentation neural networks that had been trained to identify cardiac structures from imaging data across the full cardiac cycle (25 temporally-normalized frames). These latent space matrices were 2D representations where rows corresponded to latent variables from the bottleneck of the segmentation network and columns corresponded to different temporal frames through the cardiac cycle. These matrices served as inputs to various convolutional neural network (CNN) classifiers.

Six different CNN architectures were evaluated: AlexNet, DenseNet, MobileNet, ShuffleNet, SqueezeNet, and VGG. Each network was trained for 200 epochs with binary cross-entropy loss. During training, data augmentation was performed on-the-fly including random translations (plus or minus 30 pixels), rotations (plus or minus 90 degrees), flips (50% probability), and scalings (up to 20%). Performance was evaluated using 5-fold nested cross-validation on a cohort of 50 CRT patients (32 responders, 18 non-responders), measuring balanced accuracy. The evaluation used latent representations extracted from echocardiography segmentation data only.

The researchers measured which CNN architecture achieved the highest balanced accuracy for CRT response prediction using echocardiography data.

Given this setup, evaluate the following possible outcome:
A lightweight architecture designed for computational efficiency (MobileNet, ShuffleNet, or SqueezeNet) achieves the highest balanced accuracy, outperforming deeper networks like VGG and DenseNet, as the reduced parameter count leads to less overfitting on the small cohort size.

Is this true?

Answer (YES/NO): NO